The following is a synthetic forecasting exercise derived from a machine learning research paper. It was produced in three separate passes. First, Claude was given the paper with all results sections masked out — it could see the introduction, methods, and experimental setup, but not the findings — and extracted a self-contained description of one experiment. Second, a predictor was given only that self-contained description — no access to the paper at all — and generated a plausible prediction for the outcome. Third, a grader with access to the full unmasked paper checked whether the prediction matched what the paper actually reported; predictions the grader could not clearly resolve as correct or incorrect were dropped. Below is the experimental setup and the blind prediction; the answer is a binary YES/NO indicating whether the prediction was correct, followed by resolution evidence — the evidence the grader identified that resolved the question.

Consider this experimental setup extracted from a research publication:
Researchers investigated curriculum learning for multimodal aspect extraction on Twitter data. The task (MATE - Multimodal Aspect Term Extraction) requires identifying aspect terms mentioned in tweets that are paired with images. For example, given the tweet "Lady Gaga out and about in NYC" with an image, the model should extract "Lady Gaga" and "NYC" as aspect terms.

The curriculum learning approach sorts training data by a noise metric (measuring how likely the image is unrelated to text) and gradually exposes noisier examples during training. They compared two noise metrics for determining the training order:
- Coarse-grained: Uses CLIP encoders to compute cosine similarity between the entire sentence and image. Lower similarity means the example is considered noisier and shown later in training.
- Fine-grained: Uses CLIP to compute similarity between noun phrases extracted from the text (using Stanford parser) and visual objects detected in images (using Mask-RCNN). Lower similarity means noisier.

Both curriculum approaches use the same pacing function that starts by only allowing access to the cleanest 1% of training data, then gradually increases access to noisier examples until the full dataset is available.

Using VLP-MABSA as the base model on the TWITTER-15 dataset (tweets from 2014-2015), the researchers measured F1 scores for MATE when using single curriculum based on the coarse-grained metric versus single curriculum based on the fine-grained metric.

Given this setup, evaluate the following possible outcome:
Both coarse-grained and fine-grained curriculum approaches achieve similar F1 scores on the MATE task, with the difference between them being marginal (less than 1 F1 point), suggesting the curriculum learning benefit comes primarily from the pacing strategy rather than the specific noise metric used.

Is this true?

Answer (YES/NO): YES